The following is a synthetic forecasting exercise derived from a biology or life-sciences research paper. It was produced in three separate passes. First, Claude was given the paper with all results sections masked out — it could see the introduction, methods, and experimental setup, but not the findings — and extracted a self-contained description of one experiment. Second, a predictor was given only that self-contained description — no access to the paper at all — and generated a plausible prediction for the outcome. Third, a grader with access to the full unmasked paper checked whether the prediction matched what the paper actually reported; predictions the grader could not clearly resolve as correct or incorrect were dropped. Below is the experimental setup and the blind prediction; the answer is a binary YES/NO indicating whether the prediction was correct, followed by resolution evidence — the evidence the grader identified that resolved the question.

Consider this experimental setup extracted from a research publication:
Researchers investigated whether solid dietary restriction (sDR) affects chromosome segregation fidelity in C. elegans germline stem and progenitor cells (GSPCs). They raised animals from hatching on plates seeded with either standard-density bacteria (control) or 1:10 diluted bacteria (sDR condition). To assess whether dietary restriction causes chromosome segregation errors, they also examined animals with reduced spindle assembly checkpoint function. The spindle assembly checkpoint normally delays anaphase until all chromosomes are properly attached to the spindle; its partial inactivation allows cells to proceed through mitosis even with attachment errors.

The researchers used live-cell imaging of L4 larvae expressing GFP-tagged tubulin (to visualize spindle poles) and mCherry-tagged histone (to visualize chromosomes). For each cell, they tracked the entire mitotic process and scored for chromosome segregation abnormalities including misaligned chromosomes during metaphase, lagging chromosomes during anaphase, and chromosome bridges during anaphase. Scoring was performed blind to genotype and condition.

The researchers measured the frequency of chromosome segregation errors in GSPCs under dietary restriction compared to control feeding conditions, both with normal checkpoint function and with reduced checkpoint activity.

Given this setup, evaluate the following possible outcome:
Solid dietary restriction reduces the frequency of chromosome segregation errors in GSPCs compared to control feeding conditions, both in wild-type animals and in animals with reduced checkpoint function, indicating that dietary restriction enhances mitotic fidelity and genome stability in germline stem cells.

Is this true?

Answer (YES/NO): NO